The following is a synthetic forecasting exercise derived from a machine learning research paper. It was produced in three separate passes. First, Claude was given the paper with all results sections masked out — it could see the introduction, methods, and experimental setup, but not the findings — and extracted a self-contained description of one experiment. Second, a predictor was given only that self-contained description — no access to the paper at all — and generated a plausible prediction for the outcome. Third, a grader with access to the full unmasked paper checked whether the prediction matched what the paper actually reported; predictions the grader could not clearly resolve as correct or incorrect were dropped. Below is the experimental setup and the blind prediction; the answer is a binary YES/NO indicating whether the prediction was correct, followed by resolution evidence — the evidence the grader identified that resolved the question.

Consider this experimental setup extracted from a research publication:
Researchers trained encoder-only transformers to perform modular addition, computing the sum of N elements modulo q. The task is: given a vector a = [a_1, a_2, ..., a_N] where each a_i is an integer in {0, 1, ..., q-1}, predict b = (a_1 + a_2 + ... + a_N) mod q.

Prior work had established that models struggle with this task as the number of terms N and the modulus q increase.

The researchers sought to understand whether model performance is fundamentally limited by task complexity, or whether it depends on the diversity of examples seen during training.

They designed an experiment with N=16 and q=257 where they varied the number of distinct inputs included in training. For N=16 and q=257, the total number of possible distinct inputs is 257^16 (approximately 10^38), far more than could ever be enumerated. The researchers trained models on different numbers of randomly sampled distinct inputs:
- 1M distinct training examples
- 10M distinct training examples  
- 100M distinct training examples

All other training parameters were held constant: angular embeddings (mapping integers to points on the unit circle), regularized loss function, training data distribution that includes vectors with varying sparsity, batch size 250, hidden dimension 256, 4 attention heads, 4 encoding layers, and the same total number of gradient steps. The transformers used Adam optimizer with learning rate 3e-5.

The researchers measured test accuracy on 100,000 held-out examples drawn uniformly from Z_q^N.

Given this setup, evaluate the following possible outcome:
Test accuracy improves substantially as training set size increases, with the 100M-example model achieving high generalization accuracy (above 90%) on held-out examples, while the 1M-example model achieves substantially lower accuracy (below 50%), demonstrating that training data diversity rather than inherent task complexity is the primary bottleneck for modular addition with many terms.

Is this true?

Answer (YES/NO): NO